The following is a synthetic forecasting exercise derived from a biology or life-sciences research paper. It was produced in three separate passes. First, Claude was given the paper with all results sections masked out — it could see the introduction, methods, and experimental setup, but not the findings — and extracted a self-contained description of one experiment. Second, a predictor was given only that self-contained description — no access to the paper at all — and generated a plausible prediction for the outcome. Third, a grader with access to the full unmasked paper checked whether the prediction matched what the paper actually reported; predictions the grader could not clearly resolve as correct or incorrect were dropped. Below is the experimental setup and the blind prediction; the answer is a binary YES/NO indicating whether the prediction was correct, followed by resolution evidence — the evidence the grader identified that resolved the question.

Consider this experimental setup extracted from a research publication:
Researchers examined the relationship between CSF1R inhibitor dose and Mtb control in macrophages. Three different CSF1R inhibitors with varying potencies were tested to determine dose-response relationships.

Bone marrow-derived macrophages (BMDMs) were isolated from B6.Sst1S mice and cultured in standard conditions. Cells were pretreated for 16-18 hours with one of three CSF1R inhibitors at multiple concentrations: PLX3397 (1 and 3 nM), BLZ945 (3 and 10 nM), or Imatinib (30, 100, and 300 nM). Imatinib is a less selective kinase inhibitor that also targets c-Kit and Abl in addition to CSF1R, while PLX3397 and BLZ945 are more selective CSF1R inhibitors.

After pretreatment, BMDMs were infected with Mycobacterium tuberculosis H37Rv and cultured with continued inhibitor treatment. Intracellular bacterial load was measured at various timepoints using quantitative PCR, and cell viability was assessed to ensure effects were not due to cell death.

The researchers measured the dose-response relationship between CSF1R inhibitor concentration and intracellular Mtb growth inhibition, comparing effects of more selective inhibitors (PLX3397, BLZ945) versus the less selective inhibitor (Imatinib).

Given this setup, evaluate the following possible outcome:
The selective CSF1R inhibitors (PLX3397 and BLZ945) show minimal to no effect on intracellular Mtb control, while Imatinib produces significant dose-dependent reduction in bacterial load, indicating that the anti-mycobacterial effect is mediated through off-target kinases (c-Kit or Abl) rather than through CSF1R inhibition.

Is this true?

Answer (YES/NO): NO